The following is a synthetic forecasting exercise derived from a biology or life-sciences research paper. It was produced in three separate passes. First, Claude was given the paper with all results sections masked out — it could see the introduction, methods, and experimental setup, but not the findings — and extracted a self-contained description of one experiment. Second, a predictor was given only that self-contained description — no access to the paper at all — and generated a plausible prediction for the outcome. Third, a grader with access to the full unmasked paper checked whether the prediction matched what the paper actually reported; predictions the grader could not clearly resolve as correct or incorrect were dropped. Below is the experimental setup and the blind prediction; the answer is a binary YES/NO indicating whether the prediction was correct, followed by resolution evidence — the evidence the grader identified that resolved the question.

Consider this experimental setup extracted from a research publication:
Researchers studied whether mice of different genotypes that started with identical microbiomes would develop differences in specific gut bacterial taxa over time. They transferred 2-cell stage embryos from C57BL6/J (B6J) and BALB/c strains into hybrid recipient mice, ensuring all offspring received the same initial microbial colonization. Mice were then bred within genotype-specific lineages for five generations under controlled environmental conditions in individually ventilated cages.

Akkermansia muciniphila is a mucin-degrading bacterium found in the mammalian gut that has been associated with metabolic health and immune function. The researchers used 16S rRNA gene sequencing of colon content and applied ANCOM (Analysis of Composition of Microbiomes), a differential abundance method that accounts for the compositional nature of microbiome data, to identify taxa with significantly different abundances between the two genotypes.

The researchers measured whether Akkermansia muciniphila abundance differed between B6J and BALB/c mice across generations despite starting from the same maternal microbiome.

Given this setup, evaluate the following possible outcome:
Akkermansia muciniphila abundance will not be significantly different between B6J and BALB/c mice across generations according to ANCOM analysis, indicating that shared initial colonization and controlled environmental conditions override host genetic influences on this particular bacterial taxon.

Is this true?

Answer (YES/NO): NO